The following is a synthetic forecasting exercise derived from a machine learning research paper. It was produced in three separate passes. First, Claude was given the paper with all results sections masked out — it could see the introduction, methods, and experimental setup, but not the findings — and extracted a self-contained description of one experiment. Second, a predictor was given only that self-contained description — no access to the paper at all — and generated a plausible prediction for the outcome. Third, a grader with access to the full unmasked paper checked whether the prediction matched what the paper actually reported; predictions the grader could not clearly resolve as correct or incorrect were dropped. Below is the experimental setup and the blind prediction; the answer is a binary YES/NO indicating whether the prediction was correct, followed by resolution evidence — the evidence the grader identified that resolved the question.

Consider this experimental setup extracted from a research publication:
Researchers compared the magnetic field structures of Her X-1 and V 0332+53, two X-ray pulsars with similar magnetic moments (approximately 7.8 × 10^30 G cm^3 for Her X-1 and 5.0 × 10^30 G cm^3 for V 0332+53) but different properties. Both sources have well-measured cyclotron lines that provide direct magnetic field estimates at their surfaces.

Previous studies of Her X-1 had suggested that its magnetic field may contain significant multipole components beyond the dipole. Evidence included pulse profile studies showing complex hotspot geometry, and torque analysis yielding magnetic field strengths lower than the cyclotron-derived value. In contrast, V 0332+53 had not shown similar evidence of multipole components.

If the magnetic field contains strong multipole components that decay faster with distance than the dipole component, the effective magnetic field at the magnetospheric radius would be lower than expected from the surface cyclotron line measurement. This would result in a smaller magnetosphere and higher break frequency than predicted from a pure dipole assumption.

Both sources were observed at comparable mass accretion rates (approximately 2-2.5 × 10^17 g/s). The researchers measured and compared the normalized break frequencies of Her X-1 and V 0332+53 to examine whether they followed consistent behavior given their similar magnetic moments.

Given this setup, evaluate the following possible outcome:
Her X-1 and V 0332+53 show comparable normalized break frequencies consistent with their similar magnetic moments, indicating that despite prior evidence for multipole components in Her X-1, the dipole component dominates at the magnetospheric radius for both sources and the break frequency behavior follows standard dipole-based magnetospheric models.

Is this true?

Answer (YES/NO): NO